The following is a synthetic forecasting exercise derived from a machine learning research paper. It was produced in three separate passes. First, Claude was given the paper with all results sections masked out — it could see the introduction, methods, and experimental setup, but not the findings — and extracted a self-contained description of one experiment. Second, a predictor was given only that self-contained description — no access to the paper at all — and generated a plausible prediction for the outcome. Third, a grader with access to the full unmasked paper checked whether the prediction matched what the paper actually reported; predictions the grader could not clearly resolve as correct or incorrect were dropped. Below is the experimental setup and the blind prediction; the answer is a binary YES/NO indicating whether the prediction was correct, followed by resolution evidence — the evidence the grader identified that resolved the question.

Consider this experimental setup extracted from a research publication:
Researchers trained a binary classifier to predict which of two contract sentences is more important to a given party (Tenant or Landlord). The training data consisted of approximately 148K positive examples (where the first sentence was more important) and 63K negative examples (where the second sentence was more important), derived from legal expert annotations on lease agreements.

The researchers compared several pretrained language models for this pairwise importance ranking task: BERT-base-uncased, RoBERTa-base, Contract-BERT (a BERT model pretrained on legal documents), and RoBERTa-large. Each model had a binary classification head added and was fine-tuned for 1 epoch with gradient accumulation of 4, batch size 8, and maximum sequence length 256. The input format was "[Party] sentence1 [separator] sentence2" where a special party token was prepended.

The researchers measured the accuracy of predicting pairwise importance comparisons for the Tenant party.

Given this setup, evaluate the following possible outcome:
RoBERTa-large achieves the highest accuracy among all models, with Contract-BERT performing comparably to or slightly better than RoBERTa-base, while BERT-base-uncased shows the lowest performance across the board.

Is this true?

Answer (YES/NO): NO